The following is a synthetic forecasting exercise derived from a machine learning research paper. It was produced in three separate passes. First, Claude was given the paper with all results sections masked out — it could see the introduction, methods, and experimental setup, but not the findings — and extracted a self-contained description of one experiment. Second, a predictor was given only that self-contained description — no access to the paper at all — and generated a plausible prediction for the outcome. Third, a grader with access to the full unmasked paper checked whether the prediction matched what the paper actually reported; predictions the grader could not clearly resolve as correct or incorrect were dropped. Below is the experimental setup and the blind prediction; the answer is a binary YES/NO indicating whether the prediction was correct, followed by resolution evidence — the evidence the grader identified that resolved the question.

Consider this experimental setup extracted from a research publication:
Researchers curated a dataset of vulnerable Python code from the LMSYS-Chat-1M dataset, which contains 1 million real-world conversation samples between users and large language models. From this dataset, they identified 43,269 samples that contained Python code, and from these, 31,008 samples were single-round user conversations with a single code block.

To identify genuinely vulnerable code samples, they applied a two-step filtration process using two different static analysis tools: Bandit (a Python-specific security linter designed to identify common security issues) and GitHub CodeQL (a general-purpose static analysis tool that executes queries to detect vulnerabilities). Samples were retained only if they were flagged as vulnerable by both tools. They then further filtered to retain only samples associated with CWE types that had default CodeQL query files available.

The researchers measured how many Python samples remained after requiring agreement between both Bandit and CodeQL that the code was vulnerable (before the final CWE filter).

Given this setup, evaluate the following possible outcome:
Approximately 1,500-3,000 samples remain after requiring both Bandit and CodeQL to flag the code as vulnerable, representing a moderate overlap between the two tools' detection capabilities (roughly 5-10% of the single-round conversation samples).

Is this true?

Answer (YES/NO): YES